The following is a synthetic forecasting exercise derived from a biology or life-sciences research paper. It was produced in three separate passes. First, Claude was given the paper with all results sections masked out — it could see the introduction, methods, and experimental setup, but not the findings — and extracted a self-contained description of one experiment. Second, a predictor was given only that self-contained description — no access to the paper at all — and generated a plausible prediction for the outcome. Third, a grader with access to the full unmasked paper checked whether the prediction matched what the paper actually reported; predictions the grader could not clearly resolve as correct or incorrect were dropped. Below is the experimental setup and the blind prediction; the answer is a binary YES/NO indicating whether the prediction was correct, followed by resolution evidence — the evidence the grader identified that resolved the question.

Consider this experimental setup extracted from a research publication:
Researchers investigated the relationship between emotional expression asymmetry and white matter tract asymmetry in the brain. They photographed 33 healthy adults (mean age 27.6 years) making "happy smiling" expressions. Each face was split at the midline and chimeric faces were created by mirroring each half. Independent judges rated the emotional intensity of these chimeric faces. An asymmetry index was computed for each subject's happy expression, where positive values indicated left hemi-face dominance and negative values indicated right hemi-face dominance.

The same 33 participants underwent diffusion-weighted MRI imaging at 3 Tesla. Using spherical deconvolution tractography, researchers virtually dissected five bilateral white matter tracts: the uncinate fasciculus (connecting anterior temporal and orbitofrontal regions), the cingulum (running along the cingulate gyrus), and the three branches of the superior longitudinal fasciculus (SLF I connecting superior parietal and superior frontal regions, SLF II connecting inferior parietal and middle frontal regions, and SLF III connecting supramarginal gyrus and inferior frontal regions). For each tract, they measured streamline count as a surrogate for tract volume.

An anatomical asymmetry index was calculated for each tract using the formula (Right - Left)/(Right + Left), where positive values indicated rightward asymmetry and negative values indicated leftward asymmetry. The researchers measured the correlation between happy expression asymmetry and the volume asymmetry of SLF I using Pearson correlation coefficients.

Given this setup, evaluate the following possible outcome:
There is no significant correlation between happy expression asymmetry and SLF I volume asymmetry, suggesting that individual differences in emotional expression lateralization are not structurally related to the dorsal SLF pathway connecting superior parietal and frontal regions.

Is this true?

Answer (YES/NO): NO